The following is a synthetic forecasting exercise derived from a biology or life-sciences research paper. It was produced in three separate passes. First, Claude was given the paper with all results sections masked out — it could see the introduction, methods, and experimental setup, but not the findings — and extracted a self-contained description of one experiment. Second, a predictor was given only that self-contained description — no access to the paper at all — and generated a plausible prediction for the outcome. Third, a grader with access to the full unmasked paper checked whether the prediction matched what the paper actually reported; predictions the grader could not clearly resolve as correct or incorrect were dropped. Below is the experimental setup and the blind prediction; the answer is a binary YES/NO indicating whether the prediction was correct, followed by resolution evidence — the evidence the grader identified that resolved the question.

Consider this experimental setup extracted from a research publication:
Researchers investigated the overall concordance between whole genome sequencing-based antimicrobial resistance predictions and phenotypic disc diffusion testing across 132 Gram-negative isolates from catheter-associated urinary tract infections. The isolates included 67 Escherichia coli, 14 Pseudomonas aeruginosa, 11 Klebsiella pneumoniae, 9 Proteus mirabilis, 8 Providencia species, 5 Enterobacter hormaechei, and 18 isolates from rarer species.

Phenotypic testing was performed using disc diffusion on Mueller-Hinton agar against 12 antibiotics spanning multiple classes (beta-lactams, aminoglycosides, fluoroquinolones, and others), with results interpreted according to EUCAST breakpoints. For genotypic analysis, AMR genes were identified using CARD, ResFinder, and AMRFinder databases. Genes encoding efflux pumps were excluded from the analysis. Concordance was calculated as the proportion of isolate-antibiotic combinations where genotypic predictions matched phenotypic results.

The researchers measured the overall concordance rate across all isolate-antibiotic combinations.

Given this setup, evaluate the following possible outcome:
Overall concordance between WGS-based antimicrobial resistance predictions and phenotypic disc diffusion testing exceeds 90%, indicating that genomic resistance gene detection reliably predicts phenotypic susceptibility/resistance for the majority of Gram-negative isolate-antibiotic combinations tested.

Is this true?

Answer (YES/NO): NO